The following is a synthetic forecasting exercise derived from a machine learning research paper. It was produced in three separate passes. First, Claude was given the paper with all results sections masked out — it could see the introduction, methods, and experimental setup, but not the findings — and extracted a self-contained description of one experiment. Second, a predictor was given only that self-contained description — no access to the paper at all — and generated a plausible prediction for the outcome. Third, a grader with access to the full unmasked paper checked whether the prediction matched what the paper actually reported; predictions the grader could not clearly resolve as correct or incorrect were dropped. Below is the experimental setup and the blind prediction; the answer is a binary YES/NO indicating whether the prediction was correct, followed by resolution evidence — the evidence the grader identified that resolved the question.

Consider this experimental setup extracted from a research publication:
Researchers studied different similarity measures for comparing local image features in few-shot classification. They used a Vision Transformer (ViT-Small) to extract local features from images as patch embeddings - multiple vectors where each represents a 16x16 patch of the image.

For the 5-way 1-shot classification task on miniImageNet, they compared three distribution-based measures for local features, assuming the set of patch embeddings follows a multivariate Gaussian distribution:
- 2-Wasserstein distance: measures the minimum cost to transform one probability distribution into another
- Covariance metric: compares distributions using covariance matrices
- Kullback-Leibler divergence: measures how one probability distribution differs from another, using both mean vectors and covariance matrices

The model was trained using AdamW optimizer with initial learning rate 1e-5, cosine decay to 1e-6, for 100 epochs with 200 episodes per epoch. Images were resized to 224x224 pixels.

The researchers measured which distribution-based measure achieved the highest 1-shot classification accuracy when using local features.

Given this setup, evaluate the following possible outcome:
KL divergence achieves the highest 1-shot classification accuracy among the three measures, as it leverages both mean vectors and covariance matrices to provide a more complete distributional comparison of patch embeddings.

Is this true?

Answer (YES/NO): YES